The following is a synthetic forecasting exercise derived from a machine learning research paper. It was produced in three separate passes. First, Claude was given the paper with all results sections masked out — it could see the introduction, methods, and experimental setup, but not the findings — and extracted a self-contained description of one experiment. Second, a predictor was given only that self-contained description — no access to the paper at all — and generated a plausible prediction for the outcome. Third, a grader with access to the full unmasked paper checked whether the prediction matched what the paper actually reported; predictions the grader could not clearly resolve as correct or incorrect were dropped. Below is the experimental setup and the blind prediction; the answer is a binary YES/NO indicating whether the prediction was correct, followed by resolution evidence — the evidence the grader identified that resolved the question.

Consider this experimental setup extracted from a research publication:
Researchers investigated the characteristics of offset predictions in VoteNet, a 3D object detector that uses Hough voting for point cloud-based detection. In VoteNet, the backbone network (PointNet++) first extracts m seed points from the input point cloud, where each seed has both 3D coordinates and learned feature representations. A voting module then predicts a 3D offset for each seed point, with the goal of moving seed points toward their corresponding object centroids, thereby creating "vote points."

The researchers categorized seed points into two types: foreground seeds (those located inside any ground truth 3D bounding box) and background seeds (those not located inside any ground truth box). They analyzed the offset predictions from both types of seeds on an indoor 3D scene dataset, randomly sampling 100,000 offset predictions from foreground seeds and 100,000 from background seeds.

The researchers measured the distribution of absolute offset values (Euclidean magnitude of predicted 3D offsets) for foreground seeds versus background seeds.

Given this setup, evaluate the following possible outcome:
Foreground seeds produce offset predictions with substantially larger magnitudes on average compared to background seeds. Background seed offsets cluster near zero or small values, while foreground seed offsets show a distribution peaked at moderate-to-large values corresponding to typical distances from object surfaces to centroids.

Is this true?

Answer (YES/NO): NO